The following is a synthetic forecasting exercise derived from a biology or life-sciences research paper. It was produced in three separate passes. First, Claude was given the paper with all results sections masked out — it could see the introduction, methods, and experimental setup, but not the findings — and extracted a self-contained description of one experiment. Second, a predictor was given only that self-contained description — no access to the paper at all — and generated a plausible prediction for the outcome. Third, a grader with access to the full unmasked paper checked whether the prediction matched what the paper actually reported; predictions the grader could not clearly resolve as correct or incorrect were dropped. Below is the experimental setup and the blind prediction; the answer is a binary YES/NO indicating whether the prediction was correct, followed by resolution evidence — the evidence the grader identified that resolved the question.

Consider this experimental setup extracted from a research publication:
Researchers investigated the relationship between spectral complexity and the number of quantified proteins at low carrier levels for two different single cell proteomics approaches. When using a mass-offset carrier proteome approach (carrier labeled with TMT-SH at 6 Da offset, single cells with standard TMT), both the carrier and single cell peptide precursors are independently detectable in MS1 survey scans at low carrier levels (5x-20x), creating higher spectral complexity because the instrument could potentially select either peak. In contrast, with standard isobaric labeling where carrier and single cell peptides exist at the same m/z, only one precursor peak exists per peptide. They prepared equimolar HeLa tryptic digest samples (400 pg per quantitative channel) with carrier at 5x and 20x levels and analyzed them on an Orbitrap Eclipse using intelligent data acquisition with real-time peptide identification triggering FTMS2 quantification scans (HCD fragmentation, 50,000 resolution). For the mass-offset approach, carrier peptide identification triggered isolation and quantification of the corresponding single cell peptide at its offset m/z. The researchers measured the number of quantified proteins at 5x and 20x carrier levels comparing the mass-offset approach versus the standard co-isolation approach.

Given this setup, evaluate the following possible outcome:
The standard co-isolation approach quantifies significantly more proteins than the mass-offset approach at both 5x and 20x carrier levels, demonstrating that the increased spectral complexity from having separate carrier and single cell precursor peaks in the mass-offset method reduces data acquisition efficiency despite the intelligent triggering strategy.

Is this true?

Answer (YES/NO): YES